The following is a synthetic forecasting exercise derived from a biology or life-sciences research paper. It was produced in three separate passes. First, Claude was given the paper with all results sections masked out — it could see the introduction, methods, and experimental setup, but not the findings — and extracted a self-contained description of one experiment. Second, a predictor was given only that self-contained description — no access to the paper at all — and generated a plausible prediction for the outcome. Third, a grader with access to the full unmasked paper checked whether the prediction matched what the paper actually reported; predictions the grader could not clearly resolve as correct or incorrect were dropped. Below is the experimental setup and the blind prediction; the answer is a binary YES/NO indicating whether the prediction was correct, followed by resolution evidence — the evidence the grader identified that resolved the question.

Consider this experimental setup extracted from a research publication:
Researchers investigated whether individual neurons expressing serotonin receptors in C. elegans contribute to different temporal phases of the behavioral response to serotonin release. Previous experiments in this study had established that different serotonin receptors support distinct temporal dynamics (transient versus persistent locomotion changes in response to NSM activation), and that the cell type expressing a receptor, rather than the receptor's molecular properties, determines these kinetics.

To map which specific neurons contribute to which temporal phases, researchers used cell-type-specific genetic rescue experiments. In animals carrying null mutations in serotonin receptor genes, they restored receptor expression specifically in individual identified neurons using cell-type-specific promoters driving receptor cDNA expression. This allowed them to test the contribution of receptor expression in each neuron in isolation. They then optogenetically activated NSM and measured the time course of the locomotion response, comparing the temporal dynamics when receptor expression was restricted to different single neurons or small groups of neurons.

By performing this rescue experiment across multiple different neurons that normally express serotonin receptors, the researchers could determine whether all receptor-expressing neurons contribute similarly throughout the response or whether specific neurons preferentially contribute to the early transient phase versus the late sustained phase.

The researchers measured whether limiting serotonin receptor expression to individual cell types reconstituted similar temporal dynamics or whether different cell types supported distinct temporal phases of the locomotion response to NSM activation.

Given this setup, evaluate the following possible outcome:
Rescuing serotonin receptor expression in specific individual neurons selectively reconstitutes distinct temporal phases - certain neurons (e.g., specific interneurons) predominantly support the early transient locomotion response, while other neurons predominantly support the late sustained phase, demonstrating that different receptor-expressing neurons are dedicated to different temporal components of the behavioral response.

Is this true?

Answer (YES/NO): YES